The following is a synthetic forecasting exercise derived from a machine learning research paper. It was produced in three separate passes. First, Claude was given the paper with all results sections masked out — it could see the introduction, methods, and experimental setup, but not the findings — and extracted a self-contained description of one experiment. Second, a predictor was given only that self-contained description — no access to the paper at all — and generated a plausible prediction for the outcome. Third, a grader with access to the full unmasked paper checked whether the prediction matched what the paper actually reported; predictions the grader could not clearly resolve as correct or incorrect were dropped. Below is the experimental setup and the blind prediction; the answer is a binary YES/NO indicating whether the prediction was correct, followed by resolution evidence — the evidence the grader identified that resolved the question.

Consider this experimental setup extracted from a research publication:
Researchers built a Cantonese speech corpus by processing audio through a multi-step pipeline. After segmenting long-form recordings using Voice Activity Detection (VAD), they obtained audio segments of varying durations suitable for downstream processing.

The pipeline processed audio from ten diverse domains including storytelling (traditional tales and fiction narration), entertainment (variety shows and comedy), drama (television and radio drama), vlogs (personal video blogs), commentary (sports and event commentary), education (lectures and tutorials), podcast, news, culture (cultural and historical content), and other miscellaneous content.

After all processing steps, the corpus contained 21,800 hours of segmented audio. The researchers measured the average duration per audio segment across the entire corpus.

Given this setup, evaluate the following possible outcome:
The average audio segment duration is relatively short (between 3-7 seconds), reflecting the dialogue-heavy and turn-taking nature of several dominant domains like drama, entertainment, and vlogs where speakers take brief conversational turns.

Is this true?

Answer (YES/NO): NO